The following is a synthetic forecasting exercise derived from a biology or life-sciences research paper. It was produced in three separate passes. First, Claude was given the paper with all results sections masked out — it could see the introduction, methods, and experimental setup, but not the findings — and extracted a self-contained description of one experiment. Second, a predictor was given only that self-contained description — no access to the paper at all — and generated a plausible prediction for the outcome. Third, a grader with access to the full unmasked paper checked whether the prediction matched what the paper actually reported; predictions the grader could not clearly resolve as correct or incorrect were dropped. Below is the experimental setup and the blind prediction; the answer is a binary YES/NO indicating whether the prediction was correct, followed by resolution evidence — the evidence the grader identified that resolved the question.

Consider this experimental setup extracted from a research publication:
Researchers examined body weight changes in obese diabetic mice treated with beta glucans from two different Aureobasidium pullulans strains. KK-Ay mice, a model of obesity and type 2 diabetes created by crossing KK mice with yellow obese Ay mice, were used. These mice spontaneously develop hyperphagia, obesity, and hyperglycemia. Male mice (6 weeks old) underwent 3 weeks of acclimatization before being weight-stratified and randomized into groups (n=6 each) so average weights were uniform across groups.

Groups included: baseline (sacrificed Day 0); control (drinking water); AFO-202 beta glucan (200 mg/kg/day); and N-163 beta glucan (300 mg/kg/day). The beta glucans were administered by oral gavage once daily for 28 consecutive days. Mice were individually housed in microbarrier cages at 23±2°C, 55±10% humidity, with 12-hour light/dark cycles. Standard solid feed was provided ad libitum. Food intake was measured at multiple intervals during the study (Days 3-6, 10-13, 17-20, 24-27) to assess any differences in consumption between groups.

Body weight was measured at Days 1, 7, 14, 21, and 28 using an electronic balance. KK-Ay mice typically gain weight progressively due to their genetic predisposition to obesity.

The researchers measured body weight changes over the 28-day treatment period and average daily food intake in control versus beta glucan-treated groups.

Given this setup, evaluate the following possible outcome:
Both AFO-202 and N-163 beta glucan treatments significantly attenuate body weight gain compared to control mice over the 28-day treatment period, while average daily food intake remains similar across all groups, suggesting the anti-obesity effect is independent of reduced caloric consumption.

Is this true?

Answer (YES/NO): NO